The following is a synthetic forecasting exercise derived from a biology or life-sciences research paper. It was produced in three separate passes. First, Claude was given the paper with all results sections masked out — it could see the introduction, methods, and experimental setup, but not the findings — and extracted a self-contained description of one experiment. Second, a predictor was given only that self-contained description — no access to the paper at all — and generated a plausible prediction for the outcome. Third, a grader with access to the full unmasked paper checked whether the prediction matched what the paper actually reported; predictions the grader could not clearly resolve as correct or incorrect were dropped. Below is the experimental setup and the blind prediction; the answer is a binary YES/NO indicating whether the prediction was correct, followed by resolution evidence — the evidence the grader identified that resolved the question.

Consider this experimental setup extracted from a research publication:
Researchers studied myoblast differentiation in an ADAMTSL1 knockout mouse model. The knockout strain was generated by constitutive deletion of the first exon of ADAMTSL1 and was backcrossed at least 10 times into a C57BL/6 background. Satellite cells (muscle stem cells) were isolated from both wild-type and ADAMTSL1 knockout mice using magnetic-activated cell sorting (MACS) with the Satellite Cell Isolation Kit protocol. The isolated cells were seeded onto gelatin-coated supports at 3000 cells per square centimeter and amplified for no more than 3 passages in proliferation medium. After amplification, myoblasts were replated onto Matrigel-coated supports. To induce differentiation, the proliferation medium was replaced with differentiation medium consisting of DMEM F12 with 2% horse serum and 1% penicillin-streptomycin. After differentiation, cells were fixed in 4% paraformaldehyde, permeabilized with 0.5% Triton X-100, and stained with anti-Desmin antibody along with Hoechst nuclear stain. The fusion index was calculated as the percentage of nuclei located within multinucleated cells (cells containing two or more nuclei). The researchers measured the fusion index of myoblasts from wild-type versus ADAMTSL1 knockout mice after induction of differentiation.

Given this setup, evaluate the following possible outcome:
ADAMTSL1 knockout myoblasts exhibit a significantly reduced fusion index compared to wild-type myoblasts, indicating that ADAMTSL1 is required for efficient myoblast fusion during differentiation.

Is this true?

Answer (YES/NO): NO